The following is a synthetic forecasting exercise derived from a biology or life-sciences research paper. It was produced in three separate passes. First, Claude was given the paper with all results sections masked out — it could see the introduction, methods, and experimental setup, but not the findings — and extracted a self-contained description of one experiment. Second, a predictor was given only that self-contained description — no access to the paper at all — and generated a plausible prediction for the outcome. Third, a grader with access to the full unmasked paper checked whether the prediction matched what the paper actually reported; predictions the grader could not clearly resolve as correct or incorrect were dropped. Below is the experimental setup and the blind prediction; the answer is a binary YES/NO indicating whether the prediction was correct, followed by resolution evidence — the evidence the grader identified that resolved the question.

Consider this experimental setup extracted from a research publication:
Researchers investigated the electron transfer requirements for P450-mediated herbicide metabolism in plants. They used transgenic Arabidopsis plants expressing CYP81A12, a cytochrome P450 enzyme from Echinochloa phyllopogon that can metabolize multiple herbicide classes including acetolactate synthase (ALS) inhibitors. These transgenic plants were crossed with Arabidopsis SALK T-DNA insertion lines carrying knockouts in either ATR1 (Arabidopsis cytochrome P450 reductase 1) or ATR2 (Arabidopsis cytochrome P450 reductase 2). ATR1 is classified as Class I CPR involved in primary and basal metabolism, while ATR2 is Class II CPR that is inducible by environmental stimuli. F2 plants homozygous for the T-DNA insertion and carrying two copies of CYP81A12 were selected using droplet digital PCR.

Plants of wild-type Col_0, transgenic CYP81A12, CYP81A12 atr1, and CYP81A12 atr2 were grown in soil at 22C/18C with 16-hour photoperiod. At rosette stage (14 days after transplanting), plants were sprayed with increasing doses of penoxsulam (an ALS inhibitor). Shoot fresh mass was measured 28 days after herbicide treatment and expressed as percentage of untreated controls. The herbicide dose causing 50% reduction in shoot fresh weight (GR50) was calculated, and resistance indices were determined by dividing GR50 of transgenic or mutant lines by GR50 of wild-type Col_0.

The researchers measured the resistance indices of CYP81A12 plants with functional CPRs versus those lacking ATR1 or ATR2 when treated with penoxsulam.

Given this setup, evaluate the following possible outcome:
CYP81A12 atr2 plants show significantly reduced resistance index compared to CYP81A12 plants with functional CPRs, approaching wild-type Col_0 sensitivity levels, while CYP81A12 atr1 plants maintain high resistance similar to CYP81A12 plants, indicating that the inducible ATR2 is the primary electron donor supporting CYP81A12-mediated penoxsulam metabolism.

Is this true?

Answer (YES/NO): NO